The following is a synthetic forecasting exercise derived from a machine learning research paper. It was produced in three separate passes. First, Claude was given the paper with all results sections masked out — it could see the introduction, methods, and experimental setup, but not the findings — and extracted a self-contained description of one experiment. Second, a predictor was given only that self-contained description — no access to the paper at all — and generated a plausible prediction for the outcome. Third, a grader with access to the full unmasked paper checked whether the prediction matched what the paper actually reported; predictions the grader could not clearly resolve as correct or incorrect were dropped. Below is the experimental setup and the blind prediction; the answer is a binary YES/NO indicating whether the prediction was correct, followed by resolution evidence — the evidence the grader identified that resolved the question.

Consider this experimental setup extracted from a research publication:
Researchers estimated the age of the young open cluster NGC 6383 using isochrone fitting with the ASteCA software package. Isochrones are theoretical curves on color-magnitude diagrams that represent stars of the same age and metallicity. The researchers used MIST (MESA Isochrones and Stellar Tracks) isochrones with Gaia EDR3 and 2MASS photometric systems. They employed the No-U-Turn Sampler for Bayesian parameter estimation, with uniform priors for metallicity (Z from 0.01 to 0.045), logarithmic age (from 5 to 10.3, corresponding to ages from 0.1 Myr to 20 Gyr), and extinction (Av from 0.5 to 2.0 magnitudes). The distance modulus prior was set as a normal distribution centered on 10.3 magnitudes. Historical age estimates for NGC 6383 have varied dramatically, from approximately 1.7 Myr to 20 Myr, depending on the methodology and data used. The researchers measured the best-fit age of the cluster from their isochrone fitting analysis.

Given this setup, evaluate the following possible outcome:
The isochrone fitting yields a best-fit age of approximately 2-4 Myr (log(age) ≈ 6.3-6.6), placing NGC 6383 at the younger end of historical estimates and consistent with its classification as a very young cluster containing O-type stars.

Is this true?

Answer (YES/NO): YES